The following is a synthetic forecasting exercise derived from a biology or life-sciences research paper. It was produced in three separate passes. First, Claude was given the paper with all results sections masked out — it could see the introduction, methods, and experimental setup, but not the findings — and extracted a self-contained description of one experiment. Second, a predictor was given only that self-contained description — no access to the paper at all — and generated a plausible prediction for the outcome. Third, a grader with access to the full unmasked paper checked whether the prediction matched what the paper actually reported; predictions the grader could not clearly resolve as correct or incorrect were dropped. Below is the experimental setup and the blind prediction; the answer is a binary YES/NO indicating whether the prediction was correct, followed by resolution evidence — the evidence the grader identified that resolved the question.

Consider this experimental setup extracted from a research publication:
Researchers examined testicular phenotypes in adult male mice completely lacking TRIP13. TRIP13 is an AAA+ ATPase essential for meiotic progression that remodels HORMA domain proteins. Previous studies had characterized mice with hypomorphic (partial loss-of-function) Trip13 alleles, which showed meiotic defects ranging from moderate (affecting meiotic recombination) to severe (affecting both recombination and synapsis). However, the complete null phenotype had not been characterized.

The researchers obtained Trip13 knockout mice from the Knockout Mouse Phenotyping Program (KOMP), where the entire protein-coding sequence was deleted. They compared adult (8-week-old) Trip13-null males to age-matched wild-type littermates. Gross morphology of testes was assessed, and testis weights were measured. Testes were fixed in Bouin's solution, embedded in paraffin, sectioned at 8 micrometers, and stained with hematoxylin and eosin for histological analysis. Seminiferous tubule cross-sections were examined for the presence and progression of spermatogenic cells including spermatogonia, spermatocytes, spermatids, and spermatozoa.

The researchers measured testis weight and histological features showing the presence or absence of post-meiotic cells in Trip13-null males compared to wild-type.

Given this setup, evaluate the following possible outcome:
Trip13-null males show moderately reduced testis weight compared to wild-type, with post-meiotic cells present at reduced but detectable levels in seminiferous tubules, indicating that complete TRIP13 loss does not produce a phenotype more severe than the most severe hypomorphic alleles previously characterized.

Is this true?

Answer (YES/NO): NO